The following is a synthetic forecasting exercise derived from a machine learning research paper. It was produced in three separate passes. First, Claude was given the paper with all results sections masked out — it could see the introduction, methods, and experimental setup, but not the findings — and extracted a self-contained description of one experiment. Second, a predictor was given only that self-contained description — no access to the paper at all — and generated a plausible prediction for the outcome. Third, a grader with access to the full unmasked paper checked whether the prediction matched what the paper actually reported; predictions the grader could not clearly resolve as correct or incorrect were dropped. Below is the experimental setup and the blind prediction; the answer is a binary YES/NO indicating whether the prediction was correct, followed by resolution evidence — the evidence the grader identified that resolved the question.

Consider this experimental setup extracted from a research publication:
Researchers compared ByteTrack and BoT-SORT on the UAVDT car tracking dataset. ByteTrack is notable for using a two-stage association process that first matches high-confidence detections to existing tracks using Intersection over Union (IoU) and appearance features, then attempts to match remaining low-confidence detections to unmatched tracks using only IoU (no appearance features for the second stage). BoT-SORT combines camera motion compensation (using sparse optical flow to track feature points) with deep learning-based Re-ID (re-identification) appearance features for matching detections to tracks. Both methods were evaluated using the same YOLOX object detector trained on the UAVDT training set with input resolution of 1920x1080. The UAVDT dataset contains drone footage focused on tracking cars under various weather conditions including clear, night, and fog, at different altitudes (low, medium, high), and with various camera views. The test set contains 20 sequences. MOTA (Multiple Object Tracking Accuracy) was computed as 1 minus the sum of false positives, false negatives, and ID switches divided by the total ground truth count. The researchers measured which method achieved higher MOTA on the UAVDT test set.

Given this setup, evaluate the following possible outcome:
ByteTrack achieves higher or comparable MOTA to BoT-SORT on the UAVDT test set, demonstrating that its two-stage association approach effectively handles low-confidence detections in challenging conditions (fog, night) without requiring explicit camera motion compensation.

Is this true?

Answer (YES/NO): YES